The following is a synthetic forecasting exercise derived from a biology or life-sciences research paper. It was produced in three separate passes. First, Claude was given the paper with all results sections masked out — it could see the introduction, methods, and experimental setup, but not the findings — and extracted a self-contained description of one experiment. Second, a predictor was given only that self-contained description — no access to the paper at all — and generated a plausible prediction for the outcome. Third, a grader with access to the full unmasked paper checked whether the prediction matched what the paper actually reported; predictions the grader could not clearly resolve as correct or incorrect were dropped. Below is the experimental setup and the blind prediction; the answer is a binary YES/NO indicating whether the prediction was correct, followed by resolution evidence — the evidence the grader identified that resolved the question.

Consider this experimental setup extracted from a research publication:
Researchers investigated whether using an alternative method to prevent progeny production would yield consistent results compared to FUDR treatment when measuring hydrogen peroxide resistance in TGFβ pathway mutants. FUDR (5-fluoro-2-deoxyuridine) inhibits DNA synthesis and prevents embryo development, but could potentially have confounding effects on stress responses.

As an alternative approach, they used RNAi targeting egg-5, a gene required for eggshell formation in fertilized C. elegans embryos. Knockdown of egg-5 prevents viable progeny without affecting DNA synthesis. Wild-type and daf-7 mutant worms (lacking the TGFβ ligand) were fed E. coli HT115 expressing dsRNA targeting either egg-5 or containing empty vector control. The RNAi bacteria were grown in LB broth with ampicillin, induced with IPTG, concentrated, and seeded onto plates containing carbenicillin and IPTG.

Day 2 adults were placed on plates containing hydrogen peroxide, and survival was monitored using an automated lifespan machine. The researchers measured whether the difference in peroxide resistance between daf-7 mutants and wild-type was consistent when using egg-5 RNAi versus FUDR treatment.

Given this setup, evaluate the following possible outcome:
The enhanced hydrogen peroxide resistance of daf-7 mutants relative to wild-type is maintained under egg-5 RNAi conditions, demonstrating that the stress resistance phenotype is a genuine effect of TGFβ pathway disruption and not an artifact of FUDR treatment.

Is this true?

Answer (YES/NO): YES